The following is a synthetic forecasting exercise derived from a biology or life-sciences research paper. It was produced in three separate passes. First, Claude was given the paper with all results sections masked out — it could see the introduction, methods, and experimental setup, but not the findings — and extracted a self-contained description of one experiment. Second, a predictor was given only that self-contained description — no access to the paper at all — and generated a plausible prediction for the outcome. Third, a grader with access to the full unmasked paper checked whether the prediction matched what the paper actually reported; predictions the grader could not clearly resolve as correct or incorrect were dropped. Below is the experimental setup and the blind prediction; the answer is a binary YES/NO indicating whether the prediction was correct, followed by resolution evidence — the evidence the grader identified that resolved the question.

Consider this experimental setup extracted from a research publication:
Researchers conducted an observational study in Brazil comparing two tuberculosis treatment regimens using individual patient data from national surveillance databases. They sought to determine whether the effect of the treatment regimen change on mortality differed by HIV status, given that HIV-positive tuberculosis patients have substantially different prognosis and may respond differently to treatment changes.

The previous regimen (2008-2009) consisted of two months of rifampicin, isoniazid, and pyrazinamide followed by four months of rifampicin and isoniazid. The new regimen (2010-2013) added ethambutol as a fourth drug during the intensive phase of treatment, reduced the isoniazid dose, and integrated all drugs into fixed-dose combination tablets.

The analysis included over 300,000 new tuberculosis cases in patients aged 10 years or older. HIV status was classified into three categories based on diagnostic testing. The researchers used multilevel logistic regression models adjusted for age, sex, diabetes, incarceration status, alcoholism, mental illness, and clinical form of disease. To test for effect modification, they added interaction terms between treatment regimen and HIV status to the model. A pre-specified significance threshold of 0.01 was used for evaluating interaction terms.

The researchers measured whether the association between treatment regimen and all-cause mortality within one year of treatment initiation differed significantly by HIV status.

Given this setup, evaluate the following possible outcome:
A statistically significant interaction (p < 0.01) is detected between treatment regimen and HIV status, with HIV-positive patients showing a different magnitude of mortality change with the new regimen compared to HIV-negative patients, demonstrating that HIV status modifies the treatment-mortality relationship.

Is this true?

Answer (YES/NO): NO